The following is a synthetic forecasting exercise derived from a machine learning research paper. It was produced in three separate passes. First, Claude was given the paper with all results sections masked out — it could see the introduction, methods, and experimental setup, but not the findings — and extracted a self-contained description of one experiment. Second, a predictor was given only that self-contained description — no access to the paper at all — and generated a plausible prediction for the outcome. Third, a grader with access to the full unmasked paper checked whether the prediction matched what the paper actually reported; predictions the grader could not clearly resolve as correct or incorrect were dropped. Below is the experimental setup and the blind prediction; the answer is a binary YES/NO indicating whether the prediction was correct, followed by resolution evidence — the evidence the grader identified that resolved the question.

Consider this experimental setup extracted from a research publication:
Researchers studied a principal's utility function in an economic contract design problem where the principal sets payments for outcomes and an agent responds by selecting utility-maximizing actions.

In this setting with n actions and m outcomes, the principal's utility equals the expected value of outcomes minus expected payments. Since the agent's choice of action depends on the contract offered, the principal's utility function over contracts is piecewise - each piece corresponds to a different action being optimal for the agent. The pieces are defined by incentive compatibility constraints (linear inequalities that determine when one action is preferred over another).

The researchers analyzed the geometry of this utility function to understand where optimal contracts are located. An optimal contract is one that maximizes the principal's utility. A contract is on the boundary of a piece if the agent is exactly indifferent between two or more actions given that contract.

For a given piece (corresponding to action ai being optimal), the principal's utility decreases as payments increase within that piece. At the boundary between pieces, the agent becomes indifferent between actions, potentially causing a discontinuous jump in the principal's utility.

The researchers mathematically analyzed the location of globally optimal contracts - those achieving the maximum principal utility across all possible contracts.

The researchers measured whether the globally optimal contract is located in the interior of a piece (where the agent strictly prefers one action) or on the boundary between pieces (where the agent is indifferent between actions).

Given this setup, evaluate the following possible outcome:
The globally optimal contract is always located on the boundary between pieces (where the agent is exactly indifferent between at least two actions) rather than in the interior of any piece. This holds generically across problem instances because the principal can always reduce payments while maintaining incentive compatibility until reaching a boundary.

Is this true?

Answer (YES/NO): YES